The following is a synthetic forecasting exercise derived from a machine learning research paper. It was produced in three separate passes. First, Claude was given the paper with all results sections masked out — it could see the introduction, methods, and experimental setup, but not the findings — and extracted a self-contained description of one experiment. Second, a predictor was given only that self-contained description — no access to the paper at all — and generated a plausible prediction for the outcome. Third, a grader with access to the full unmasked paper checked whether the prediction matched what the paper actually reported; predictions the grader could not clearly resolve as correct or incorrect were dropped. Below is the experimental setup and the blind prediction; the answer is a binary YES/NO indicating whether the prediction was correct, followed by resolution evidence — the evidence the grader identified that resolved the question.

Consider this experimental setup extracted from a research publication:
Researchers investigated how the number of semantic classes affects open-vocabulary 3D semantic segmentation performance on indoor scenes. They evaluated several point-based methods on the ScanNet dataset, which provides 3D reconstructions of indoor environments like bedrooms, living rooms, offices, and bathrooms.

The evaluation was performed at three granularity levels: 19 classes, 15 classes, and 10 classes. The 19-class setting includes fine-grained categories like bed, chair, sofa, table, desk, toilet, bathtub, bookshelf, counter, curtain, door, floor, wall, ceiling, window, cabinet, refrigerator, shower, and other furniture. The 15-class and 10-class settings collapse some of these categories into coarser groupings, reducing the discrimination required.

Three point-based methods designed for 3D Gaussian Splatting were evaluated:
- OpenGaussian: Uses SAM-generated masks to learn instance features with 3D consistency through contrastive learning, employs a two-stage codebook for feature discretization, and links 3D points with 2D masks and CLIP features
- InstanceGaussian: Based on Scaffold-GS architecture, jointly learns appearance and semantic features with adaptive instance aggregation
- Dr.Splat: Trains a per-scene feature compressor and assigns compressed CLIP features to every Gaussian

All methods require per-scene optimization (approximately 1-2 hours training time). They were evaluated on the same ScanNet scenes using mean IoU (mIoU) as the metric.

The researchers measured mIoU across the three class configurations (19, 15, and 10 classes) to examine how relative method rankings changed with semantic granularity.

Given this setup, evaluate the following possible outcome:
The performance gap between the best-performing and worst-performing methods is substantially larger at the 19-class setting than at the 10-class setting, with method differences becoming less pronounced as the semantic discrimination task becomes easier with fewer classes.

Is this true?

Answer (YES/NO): NO